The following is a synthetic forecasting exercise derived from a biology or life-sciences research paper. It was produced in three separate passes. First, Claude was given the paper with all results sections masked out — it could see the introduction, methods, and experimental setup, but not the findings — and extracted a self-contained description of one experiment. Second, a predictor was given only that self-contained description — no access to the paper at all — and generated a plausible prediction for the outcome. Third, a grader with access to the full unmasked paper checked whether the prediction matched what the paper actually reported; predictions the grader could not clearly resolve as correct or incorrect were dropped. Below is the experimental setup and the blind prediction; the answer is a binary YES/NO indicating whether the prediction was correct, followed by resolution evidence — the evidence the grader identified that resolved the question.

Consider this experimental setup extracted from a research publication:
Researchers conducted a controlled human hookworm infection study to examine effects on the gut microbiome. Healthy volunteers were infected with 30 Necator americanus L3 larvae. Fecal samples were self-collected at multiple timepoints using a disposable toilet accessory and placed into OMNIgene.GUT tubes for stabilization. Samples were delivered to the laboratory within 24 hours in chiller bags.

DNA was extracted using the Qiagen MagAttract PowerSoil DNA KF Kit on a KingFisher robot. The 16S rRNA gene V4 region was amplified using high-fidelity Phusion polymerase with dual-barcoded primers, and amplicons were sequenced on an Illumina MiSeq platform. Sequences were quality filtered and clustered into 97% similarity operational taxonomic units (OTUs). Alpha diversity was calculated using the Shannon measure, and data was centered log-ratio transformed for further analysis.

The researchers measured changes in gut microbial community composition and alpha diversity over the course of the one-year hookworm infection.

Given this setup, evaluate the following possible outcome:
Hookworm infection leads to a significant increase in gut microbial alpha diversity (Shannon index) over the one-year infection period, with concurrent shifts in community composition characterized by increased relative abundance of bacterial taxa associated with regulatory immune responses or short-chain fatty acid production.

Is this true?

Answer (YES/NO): NO